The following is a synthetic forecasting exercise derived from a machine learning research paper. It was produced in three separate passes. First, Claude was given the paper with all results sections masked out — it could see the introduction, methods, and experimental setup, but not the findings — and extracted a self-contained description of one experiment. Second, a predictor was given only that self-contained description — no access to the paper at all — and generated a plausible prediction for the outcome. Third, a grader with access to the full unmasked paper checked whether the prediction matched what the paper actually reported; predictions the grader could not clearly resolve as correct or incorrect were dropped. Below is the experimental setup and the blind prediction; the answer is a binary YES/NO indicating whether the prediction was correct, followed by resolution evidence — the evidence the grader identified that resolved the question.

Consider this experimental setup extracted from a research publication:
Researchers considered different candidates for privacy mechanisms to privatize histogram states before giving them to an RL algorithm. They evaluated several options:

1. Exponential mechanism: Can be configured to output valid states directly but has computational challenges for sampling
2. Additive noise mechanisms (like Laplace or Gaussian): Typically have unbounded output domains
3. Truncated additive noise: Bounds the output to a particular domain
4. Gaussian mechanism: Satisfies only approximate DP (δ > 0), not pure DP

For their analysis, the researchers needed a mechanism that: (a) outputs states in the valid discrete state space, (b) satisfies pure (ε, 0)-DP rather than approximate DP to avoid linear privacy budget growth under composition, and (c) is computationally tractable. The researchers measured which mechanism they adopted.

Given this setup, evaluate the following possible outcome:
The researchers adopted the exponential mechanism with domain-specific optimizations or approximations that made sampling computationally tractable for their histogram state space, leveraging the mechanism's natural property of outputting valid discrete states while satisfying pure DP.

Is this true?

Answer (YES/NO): NO